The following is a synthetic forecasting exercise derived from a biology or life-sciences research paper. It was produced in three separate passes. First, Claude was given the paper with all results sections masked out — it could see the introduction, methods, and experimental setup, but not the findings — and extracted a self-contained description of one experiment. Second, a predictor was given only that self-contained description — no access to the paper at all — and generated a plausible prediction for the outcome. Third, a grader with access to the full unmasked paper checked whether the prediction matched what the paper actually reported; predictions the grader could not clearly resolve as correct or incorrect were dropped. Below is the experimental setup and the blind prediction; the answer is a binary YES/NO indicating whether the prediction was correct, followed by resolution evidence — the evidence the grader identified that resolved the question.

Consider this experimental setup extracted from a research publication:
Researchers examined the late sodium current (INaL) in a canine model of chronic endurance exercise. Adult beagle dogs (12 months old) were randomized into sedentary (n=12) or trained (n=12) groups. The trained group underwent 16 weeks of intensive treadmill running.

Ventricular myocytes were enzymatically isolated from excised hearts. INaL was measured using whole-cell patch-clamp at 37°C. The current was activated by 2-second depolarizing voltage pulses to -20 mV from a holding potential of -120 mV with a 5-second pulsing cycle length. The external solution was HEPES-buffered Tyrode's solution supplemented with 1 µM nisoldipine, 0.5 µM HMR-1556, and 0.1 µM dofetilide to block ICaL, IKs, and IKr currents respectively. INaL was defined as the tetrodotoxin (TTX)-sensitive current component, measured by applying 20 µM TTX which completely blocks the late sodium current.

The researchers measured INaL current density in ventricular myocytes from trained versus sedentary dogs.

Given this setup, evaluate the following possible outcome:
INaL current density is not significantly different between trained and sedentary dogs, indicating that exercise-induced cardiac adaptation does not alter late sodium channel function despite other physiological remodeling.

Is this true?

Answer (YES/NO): YES